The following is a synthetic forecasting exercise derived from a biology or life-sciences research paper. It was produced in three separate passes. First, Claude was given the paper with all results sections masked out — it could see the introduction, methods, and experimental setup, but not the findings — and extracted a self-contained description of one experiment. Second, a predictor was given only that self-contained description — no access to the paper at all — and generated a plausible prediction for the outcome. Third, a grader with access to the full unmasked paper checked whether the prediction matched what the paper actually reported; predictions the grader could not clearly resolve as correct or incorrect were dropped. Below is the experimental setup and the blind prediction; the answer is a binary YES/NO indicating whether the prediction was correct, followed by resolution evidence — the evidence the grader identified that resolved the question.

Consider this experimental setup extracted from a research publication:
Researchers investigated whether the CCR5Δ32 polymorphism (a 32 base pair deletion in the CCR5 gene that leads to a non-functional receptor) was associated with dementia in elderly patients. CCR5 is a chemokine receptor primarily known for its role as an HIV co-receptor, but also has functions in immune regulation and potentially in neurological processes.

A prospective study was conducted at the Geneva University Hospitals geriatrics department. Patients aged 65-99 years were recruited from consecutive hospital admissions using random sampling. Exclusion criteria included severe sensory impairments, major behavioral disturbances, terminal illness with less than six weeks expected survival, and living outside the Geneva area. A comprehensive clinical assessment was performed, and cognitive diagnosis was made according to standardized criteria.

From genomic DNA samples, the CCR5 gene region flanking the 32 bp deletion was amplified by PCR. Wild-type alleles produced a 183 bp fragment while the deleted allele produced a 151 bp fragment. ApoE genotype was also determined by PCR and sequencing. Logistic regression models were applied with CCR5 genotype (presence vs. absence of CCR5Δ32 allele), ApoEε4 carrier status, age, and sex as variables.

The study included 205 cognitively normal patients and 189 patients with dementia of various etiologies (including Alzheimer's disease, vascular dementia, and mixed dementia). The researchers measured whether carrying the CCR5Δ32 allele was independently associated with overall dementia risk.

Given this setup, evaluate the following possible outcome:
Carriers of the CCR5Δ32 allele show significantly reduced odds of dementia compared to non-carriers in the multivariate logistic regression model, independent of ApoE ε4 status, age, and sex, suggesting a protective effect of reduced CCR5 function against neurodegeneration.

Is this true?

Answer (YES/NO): NO